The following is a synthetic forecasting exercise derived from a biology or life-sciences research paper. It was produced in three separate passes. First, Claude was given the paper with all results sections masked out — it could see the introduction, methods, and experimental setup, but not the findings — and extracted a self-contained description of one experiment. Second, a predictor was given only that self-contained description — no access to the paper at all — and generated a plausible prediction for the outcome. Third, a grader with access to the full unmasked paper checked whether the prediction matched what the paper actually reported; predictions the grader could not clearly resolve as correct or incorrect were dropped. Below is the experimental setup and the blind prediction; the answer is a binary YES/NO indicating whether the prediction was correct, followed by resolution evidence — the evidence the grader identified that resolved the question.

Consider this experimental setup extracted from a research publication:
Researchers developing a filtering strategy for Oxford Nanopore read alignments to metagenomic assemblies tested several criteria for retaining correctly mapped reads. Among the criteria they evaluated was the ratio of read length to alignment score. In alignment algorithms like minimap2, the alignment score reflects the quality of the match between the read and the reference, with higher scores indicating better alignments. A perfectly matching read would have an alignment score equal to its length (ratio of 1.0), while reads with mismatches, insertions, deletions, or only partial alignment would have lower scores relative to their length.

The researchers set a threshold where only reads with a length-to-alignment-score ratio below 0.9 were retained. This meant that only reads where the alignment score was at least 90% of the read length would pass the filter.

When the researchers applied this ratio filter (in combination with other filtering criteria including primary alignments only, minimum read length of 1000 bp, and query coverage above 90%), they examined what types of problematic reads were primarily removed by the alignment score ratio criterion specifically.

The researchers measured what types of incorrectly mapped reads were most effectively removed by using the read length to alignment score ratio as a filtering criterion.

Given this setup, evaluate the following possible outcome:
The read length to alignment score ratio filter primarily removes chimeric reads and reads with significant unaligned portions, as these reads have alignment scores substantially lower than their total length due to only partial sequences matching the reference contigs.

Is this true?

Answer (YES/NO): NO